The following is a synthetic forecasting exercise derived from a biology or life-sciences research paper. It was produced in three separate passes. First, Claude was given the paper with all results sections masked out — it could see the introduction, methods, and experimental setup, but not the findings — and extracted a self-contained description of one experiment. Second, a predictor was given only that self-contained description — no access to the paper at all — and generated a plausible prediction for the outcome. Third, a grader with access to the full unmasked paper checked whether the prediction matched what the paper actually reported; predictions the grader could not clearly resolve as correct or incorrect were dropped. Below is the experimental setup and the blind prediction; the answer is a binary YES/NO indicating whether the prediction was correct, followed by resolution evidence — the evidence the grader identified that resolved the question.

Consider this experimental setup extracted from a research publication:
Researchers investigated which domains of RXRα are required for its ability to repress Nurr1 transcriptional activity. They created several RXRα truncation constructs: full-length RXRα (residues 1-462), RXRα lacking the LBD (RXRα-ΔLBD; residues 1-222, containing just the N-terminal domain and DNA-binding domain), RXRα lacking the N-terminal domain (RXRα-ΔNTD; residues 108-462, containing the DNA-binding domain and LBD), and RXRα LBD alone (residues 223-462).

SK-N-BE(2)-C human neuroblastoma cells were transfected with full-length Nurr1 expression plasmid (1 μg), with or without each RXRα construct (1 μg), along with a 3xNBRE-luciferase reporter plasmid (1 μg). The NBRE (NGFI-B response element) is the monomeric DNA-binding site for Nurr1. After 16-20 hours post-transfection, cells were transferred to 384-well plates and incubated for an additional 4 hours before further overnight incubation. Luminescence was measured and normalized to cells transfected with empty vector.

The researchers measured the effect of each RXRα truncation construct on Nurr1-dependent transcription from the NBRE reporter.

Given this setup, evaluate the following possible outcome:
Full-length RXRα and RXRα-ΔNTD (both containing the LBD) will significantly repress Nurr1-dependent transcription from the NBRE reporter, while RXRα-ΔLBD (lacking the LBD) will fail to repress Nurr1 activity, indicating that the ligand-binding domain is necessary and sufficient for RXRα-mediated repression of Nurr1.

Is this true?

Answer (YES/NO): YES